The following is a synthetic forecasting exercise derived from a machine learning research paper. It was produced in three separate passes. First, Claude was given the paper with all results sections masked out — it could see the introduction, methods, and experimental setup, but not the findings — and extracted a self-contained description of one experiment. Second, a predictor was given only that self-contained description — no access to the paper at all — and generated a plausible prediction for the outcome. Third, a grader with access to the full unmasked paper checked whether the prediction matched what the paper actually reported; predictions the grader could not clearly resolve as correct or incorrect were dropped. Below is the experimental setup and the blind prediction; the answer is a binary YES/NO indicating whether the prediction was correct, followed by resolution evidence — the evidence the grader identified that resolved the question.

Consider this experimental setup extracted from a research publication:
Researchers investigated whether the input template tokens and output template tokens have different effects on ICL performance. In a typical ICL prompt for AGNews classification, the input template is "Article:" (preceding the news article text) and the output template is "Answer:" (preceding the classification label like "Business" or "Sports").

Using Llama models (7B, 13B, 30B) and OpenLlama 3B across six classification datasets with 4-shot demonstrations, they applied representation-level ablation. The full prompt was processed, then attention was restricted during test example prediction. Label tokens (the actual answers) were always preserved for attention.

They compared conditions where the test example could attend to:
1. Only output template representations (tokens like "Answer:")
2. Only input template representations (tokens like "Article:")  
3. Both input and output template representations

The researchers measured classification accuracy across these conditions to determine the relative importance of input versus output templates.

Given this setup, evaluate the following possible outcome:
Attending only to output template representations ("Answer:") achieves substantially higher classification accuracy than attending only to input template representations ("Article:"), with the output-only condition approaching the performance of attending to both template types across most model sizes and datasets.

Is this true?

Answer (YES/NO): YES